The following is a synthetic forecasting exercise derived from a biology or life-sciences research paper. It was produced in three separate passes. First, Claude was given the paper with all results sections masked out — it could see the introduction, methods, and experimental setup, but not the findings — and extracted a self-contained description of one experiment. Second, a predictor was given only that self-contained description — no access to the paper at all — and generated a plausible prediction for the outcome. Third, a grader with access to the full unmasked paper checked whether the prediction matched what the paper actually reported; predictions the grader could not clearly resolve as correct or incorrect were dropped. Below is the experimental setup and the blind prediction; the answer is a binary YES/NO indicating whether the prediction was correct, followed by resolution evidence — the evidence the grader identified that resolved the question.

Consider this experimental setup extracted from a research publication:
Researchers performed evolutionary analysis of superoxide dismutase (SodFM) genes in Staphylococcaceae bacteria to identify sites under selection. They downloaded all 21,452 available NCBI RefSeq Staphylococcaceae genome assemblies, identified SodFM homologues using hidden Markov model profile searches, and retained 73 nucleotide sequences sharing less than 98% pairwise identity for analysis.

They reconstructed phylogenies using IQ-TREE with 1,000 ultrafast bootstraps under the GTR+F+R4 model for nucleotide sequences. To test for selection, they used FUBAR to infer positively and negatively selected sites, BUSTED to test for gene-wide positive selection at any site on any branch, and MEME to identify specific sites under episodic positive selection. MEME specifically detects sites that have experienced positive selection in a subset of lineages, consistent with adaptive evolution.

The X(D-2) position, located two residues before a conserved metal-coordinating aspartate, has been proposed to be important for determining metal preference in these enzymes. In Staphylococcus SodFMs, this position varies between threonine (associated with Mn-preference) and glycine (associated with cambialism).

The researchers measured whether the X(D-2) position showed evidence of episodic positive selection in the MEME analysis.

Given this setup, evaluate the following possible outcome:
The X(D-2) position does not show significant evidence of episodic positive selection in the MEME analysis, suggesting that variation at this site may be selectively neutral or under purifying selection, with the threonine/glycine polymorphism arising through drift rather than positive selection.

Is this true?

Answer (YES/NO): YES